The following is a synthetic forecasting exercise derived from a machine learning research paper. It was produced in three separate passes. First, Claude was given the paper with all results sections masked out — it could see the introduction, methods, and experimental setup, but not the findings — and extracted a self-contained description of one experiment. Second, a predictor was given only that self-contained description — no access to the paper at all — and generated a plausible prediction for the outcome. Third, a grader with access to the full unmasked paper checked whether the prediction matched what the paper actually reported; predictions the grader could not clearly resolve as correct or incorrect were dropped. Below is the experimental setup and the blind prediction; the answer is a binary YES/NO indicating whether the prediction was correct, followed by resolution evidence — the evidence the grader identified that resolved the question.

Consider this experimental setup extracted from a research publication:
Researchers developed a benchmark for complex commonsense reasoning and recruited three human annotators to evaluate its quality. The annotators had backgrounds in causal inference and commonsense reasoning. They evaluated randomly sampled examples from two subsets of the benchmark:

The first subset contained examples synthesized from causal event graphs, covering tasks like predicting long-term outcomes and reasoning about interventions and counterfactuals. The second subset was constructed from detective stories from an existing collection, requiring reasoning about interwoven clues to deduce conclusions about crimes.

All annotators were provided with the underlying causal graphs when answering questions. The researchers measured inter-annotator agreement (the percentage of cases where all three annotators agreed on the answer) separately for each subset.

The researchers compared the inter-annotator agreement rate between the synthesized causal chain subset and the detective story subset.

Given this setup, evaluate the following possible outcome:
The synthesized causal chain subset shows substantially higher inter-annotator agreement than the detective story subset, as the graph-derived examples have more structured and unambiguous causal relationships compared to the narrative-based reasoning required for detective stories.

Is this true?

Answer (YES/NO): NO